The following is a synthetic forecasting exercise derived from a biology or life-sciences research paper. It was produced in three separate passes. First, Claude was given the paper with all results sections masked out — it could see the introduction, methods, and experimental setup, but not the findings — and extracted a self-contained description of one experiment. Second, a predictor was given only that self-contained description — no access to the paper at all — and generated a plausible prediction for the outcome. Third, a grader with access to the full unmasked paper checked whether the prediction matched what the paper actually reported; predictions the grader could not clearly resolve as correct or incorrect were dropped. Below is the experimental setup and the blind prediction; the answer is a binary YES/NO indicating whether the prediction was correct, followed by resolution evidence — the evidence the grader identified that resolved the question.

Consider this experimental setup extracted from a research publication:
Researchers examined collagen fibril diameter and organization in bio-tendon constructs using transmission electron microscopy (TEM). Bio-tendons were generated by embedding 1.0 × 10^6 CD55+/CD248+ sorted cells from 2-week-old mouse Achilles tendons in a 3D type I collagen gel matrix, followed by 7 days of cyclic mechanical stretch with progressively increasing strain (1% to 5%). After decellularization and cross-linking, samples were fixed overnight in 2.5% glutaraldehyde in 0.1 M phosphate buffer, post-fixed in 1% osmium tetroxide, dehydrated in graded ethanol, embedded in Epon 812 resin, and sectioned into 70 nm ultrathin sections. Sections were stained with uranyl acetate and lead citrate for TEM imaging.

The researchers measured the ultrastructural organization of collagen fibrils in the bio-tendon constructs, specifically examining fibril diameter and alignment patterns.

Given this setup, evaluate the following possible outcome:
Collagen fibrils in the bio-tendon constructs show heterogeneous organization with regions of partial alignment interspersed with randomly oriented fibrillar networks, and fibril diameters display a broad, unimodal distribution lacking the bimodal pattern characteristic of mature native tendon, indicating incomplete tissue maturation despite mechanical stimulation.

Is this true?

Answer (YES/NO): NO